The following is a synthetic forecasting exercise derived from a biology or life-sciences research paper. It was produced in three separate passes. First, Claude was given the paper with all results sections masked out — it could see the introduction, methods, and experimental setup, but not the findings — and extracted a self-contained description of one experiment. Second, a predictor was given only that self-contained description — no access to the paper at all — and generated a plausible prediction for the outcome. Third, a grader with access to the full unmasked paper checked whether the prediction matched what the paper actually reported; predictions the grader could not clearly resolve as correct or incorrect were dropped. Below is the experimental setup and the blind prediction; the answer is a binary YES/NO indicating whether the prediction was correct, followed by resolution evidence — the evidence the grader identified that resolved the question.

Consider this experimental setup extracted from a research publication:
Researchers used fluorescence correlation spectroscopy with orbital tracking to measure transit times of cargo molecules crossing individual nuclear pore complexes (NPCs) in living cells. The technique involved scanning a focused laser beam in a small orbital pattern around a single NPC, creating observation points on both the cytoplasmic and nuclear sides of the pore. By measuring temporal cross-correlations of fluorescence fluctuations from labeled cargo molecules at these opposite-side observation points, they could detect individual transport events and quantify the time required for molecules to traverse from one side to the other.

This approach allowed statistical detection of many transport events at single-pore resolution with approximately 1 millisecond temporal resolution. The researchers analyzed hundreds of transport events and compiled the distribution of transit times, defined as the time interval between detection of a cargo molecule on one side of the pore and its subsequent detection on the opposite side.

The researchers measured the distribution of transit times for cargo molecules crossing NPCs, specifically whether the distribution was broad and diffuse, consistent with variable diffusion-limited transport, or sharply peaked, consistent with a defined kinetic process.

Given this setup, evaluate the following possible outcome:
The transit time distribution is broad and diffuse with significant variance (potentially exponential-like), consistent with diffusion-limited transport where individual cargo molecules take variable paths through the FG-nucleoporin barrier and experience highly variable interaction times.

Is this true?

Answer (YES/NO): NO